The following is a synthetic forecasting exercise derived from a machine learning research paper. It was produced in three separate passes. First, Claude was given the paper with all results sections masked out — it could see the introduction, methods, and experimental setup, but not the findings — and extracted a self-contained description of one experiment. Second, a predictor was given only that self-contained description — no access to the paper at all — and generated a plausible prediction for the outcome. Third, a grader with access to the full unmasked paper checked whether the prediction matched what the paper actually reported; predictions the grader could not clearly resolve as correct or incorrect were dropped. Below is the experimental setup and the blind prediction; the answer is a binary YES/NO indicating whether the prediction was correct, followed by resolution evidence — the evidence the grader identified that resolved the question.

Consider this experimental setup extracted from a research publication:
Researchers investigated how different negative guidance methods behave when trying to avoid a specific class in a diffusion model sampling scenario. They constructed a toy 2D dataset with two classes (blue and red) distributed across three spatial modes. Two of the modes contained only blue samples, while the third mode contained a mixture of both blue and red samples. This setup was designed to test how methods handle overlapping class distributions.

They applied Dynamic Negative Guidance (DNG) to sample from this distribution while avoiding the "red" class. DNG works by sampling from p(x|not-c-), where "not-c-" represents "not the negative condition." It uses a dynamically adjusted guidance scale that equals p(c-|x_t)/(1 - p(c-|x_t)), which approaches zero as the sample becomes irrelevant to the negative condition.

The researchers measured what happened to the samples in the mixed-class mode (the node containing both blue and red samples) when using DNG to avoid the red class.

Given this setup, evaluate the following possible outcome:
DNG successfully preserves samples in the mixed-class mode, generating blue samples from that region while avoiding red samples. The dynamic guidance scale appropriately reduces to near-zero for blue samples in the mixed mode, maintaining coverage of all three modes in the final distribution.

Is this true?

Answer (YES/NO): NO